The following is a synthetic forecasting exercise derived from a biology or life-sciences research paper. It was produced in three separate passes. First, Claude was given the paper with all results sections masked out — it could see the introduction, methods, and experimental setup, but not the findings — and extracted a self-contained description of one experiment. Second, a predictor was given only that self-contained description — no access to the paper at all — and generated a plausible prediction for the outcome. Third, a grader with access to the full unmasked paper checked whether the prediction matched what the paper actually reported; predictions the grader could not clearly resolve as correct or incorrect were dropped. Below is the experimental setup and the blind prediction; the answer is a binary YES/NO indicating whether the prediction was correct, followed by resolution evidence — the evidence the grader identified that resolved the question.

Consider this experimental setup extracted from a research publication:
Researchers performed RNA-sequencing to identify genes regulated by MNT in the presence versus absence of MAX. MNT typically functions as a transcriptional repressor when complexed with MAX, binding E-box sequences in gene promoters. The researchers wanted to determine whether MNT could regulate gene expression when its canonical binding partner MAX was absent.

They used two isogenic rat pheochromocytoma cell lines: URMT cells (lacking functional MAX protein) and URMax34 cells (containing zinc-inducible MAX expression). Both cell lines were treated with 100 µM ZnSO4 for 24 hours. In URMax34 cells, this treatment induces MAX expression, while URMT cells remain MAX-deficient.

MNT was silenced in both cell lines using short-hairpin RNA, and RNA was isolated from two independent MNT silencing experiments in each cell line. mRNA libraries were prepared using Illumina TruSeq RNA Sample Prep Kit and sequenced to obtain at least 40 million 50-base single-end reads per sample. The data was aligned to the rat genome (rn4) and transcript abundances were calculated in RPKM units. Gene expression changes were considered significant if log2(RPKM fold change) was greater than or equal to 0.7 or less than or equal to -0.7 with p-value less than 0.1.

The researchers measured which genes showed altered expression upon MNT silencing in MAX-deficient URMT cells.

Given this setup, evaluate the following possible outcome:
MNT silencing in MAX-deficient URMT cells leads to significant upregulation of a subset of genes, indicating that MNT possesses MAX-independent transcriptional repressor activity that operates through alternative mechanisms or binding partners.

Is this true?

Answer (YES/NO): NO